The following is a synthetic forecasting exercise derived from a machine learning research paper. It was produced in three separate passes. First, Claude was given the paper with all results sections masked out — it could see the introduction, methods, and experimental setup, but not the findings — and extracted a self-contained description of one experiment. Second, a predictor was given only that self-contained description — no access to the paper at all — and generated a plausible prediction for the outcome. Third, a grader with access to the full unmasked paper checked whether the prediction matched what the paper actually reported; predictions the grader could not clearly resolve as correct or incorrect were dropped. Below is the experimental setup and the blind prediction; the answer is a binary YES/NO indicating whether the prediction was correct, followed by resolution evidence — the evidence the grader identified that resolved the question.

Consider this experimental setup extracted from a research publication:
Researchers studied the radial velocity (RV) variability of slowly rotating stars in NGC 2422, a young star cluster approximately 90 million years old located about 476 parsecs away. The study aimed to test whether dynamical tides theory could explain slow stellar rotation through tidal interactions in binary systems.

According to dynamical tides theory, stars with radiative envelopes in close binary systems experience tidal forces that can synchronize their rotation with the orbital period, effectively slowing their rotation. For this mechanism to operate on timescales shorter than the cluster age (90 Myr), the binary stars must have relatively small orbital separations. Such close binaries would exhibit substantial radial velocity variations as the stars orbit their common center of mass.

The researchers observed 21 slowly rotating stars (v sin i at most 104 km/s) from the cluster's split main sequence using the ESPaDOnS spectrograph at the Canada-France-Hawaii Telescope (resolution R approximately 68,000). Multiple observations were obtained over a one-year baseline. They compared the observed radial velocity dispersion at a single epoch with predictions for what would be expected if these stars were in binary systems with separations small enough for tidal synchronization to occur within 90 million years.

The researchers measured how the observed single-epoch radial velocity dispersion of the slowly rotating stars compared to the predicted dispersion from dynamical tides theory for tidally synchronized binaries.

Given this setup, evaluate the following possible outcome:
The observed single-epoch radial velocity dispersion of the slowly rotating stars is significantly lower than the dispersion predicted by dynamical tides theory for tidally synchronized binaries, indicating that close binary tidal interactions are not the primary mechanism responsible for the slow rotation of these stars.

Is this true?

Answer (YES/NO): YES